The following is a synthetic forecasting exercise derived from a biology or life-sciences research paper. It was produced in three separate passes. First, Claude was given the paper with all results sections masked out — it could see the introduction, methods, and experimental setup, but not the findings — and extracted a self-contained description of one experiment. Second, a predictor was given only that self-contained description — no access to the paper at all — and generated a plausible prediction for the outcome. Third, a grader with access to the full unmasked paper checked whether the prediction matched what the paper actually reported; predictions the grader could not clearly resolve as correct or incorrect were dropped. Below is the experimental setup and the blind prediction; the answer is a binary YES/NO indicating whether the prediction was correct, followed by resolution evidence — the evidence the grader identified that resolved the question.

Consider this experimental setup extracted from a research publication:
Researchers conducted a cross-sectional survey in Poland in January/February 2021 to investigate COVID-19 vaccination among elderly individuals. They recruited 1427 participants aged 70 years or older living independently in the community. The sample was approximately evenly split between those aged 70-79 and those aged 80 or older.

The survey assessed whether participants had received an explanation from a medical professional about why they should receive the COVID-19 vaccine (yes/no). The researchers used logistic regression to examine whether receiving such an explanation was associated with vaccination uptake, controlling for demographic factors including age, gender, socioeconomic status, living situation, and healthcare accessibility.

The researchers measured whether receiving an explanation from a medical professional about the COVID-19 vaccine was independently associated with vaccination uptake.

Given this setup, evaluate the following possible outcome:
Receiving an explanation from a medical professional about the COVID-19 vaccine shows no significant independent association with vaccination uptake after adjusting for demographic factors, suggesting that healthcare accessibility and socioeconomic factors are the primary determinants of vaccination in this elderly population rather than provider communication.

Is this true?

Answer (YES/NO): NO